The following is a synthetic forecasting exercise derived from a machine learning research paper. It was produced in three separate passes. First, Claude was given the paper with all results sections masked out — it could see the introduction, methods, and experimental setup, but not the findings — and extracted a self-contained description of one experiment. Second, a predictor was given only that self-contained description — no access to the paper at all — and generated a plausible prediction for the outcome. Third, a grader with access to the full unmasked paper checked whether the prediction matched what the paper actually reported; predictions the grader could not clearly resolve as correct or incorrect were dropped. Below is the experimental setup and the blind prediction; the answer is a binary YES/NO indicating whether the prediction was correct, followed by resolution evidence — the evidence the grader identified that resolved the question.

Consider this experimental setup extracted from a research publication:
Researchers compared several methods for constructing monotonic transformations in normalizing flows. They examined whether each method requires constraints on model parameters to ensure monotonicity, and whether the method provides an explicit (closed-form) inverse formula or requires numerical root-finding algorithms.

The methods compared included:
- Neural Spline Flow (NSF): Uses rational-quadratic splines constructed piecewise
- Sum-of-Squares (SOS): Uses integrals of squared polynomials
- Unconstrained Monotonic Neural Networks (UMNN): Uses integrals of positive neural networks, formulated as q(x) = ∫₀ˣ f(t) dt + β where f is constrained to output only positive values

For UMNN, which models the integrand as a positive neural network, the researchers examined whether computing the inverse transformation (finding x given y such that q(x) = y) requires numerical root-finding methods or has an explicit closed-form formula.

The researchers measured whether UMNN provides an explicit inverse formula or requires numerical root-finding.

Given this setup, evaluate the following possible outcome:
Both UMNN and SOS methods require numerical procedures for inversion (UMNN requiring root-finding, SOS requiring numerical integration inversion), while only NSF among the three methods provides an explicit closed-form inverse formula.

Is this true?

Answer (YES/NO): YES